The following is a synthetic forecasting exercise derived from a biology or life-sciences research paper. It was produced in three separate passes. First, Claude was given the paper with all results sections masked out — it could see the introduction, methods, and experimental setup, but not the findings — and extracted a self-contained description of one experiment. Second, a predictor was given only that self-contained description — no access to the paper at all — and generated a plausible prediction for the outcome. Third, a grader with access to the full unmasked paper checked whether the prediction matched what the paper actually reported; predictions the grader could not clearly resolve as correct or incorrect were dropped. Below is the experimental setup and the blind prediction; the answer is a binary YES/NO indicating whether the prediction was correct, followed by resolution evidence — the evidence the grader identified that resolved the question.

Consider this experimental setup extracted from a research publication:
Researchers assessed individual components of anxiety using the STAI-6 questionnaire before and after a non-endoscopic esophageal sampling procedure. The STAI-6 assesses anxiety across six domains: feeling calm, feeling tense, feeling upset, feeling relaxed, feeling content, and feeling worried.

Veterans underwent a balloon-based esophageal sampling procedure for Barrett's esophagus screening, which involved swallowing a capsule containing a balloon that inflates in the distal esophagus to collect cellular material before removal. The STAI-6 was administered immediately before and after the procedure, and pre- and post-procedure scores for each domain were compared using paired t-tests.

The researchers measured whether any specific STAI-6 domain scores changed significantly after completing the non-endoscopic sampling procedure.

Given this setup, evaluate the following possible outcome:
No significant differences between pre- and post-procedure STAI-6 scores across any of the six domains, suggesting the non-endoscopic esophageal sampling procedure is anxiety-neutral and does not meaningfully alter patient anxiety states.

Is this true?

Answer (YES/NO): NO